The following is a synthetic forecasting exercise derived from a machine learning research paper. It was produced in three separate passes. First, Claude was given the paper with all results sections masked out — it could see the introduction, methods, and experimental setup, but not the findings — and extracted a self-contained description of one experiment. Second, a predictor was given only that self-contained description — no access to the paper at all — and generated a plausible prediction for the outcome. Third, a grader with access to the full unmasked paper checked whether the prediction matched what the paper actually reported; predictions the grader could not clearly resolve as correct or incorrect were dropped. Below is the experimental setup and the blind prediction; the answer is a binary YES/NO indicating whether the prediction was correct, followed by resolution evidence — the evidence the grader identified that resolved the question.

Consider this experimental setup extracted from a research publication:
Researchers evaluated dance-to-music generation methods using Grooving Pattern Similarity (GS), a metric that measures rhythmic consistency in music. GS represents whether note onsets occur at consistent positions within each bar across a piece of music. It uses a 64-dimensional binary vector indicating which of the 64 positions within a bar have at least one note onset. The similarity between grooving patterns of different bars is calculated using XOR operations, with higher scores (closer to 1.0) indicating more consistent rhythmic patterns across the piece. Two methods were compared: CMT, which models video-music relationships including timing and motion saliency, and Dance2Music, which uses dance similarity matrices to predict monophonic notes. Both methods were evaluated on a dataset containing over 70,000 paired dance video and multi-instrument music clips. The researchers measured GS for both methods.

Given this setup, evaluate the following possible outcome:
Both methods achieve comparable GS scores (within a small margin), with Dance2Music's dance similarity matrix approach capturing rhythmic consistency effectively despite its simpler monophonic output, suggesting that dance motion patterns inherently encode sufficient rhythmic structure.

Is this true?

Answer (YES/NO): NO